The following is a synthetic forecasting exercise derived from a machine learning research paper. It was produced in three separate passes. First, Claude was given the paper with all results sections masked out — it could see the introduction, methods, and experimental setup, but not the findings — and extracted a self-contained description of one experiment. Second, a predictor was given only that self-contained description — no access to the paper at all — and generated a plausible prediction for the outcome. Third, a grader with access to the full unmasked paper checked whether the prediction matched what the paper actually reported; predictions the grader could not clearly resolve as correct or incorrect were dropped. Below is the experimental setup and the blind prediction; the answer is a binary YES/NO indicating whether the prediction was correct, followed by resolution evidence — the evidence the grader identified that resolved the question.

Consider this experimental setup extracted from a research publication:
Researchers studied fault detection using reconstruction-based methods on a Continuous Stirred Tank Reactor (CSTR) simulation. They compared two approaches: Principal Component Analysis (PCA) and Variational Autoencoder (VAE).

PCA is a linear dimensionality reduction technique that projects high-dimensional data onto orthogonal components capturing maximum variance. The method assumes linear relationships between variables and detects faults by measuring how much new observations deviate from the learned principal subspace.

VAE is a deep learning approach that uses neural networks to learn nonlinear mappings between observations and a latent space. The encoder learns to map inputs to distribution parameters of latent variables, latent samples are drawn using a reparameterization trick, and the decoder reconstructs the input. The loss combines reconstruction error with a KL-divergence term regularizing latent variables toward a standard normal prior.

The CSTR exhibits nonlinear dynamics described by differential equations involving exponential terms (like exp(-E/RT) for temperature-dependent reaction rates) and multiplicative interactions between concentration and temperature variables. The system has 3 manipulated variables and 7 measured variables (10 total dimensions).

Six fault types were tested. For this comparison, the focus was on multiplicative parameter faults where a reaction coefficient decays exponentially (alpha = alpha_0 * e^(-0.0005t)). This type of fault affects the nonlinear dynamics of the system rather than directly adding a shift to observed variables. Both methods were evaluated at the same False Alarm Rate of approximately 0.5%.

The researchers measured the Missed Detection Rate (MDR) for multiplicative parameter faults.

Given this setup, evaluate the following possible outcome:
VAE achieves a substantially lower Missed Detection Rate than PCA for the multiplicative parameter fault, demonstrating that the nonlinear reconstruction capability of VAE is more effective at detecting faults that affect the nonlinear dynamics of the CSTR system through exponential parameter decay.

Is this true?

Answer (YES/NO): YES